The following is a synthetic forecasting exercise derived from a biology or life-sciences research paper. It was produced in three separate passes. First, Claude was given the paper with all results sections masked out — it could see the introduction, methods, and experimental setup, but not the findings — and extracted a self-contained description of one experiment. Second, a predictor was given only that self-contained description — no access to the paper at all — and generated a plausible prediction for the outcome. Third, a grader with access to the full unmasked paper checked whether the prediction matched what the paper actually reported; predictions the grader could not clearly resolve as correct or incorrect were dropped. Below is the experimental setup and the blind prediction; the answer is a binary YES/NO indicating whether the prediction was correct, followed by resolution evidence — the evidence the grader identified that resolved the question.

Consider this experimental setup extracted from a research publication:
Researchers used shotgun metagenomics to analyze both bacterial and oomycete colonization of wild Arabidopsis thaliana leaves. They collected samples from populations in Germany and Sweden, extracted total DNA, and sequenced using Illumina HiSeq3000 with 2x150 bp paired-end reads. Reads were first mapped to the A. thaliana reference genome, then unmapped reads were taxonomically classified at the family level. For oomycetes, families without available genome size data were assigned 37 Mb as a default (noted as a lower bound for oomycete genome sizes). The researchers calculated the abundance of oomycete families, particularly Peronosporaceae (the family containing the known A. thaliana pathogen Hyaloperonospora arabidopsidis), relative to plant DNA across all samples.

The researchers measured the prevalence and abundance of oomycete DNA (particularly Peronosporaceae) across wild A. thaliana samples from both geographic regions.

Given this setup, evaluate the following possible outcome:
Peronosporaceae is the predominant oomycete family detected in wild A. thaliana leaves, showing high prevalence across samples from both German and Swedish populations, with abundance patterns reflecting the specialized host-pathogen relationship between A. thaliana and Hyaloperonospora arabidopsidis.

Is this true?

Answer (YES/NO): YES